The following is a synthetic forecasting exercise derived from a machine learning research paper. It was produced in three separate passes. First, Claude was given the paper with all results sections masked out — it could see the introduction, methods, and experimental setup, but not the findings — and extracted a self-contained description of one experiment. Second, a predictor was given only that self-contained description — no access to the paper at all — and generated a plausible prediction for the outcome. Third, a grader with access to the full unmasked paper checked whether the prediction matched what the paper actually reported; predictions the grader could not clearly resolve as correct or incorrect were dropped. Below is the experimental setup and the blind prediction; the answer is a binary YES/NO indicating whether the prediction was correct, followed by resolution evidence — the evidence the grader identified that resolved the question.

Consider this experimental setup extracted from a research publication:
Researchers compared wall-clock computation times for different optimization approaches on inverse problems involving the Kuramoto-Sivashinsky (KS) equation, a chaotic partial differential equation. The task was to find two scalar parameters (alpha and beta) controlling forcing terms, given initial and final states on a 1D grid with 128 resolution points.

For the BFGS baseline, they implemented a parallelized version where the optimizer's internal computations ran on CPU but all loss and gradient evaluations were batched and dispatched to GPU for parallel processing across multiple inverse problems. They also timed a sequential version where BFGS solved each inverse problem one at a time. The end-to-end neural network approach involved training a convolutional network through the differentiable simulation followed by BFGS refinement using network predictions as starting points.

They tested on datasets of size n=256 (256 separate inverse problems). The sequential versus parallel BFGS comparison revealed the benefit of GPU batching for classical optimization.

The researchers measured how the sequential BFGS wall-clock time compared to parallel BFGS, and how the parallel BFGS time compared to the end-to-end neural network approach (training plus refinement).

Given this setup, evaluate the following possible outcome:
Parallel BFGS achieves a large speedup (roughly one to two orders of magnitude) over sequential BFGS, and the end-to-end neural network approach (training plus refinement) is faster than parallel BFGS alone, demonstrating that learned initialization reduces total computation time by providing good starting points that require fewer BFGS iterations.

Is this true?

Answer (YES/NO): NO